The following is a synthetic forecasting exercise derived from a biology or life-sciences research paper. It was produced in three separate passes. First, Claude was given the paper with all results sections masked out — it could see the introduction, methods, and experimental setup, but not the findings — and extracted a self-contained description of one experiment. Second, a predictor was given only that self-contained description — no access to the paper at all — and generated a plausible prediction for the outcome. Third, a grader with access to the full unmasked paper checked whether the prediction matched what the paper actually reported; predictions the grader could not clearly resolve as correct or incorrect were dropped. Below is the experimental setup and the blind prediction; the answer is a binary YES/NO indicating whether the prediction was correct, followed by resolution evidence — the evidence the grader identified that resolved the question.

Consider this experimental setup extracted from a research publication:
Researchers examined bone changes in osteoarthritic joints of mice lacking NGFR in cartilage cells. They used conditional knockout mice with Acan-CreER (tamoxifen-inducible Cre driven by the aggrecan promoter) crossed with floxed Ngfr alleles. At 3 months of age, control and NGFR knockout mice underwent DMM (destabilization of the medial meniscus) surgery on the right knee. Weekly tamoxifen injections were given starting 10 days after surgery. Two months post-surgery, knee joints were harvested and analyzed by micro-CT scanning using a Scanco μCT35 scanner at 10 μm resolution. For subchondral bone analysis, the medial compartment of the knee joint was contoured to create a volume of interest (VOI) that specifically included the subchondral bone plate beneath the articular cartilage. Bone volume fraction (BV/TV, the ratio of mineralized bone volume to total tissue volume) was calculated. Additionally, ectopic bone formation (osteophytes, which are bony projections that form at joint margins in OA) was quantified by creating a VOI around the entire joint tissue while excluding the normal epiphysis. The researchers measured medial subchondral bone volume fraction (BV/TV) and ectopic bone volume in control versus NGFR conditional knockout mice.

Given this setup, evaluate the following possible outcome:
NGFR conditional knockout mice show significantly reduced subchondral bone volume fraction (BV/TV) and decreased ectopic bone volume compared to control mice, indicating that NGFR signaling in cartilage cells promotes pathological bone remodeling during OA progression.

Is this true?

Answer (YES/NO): YES